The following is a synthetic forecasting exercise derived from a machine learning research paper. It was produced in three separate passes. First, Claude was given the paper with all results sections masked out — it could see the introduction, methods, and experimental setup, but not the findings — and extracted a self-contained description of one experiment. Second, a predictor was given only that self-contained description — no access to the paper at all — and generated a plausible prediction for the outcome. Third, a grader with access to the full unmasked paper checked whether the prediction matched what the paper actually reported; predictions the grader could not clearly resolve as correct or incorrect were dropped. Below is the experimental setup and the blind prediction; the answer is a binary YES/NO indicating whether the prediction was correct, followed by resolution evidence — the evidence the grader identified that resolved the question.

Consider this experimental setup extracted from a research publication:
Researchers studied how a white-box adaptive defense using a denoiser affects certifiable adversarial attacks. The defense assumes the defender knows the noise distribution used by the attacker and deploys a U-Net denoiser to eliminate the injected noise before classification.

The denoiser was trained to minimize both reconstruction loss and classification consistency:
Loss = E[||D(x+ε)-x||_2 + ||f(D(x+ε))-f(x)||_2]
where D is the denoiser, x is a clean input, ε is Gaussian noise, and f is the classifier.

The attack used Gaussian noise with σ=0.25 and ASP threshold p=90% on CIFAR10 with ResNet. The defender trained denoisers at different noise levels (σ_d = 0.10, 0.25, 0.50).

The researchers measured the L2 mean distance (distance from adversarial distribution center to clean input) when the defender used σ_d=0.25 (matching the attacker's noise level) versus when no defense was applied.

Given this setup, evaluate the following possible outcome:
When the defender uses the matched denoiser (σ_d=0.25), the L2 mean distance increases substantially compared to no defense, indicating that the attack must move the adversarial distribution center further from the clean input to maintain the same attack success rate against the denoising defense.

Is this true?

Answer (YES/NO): YES